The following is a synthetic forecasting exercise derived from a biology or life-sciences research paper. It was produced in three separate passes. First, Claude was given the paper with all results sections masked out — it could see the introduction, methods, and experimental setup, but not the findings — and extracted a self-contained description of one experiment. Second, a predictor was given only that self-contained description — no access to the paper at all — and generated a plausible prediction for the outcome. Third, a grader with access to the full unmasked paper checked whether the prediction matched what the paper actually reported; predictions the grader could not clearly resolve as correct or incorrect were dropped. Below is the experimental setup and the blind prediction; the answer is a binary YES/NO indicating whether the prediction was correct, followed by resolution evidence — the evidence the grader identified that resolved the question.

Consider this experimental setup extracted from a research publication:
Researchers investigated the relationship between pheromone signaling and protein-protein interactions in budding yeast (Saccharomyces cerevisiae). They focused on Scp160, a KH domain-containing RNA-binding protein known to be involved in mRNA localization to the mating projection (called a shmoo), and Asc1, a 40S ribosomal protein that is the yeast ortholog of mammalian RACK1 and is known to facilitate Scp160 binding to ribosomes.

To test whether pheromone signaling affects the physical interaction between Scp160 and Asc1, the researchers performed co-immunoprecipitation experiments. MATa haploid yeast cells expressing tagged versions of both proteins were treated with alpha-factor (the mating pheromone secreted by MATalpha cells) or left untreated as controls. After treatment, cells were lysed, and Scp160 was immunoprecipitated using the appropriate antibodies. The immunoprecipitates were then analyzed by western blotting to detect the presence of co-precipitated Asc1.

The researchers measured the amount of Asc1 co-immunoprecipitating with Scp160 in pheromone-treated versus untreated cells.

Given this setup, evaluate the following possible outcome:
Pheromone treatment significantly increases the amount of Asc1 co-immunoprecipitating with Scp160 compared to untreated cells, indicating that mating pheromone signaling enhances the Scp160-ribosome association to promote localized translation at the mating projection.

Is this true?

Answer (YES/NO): NO